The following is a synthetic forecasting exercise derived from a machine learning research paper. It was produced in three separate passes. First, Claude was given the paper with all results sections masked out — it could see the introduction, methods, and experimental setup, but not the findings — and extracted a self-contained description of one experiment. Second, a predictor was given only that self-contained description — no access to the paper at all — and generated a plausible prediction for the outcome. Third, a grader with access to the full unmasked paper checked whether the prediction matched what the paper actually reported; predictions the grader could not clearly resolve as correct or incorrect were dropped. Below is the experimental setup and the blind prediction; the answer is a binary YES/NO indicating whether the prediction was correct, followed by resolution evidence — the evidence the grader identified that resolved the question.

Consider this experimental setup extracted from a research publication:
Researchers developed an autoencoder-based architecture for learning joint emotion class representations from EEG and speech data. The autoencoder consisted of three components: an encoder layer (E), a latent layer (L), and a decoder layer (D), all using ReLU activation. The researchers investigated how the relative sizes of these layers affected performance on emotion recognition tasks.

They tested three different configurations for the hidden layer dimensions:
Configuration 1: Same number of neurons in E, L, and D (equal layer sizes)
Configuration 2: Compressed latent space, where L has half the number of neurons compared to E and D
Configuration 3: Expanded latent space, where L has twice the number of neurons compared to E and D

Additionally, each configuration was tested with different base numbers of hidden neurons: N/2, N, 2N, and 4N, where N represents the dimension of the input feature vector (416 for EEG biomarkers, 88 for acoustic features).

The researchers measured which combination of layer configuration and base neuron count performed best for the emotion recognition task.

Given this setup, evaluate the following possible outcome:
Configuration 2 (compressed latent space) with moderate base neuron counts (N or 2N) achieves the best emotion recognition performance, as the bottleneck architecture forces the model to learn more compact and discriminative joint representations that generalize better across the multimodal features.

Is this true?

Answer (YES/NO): NO